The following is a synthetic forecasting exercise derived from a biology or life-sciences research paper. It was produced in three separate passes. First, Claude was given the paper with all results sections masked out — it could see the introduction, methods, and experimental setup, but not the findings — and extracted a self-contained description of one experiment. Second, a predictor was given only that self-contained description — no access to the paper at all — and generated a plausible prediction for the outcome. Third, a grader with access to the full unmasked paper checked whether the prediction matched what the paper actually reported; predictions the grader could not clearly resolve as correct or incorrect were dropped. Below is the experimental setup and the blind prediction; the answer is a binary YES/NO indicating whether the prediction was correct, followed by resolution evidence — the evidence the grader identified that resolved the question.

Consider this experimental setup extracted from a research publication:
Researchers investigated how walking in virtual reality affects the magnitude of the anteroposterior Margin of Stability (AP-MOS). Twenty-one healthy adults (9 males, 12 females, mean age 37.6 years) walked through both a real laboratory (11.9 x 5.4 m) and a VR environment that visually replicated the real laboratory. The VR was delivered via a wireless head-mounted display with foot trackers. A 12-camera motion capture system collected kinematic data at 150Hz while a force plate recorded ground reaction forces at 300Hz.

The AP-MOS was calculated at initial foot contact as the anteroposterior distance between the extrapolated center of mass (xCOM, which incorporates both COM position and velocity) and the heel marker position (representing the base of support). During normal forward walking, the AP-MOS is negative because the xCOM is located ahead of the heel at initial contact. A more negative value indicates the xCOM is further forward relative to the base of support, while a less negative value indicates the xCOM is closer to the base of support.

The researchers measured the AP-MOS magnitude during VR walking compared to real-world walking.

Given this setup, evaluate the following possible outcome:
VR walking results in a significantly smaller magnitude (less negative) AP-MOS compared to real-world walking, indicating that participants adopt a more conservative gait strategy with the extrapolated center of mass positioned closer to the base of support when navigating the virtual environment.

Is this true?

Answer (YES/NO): YES